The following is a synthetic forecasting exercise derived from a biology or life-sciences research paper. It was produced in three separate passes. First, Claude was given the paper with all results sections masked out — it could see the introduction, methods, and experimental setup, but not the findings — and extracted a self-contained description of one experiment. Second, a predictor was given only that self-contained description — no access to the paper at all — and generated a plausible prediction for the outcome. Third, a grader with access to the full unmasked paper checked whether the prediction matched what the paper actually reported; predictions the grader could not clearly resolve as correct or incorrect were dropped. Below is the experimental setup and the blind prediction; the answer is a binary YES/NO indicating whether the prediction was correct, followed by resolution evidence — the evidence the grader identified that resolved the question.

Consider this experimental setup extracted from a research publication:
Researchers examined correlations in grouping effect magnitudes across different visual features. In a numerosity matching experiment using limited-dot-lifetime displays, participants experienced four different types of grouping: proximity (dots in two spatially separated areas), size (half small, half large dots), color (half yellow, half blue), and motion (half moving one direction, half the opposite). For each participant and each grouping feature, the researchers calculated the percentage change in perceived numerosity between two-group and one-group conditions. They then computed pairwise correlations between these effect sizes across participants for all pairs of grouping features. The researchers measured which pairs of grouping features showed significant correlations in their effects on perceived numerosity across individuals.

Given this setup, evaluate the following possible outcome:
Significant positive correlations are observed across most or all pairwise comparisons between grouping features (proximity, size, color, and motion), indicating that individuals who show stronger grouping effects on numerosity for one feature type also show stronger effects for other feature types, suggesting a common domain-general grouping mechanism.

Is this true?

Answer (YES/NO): NO